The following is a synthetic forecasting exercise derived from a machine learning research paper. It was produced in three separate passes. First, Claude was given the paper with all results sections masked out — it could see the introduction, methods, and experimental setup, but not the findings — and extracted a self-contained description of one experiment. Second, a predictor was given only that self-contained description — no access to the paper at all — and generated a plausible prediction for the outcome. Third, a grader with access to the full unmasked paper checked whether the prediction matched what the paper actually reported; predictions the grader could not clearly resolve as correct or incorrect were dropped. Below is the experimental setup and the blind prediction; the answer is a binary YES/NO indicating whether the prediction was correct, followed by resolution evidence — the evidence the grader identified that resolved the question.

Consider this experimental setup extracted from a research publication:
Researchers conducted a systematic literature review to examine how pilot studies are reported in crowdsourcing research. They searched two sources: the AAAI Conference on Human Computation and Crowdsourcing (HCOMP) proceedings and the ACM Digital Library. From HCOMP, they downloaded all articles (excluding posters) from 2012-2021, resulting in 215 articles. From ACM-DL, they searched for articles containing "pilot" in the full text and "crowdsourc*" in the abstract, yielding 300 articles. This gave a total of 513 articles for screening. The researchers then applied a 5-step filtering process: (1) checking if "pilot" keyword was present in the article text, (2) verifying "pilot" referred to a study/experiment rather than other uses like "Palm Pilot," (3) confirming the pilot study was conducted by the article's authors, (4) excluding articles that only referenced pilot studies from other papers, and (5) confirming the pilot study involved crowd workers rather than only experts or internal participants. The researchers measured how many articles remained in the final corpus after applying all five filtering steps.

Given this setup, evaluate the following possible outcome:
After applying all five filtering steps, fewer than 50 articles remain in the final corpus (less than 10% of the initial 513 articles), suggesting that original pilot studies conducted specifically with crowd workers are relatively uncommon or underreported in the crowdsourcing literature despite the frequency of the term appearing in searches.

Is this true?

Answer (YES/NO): NO